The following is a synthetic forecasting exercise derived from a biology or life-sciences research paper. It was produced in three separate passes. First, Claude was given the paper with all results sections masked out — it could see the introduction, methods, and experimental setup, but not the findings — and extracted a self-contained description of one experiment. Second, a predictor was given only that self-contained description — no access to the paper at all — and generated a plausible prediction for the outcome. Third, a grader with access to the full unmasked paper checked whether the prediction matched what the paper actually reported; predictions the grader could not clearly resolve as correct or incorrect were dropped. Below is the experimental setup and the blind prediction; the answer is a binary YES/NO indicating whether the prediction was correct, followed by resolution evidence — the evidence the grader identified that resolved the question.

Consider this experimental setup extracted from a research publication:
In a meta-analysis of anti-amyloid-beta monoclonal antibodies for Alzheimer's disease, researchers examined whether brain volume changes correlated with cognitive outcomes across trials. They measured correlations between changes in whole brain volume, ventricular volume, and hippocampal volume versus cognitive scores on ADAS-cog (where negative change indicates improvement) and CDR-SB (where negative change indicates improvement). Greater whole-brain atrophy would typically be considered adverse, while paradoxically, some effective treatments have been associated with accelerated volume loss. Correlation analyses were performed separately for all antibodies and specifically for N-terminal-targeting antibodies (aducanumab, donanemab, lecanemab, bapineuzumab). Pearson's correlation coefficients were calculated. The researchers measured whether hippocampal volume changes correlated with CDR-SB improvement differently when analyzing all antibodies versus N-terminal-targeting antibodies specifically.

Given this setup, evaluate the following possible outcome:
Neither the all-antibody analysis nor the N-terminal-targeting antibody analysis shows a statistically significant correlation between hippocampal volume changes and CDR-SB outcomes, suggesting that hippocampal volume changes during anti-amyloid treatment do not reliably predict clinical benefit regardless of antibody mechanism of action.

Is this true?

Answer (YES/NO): NO